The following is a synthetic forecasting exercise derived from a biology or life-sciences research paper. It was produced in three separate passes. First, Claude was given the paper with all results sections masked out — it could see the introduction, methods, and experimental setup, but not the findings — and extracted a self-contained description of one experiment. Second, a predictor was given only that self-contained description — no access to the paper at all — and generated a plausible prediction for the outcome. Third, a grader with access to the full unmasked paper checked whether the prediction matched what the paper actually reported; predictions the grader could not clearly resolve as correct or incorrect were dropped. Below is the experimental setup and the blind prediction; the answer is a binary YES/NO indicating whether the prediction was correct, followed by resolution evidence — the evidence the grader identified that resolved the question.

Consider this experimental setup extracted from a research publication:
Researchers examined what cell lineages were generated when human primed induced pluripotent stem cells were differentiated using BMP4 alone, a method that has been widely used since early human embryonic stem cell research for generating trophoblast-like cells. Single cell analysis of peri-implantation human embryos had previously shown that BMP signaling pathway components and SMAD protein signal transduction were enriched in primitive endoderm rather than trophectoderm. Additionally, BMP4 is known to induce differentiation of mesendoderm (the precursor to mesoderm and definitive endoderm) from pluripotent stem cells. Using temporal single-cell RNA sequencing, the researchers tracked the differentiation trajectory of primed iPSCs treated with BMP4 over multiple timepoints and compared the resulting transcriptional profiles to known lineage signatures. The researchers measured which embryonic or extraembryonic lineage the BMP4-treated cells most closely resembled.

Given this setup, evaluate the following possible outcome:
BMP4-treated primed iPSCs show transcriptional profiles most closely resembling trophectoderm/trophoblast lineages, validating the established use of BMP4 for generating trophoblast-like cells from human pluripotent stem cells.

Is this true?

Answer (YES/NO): NO